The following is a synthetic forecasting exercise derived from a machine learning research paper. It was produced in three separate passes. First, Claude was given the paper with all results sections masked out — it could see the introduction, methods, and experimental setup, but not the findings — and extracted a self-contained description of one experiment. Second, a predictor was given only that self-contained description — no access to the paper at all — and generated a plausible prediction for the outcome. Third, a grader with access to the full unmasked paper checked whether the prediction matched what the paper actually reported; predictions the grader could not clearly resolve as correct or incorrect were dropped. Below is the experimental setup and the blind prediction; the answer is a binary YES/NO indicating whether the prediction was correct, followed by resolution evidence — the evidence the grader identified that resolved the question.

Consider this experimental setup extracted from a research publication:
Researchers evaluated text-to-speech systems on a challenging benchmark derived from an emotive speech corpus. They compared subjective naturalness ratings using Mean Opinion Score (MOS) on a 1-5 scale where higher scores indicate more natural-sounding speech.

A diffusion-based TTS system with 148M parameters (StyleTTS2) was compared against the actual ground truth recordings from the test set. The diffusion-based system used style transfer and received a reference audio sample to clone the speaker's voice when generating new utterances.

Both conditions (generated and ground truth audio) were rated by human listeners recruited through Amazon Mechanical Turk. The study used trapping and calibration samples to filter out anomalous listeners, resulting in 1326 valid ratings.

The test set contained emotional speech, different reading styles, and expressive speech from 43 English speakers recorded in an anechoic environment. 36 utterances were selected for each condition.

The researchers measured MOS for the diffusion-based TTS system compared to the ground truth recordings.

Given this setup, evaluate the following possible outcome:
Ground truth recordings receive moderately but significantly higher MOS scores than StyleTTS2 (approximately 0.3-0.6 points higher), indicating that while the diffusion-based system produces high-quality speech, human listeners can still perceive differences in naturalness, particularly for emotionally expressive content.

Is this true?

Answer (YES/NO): NO